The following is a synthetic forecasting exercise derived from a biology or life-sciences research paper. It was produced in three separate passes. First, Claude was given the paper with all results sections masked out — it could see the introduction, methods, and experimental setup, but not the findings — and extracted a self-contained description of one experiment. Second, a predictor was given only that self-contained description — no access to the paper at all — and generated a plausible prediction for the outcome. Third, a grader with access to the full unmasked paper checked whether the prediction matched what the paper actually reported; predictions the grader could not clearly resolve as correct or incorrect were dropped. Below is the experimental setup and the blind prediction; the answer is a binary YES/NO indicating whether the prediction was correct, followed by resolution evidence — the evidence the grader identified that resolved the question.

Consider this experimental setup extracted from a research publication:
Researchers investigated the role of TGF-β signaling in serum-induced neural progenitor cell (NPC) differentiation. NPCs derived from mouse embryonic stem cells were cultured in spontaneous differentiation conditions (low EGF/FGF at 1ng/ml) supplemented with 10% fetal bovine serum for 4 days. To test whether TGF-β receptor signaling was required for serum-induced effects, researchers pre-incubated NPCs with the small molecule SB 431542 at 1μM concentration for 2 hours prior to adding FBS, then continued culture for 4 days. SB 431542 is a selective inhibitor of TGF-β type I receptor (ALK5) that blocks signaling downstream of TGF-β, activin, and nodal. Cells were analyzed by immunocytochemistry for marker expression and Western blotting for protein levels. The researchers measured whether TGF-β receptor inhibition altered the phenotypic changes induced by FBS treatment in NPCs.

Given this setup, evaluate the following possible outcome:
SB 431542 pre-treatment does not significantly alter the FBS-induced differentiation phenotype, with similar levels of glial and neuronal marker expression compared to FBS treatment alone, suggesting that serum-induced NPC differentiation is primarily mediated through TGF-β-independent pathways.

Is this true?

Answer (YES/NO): NO